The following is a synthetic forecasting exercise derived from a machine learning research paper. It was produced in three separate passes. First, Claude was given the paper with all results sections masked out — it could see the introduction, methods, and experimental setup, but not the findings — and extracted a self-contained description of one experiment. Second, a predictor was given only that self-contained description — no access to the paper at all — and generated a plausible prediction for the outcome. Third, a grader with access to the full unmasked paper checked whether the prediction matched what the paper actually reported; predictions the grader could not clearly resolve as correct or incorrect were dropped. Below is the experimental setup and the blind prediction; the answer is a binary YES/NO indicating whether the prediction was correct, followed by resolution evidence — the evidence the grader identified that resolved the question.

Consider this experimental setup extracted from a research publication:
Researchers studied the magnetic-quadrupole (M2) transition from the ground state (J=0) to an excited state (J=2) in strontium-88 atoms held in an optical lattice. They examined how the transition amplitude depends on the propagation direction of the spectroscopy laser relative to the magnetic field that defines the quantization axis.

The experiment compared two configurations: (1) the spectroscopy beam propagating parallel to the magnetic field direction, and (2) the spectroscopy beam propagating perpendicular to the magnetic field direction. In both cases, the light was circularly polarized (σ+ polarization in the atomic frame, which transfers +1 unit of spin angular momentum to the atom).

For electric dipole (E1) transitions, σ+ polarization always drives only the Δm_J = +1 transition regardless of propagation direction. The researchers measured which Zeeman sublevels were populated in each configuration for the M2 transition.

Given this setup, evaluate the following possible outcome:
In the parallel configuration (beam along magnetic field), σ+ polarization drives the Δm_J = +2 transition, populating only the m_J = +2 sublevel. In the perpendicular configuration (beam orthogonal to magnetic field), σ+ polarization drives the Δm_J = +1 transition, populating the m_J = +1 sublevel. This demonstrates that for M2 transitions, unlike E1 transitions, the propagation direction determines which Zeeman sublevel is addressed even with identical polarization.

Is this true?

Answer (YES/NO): NO